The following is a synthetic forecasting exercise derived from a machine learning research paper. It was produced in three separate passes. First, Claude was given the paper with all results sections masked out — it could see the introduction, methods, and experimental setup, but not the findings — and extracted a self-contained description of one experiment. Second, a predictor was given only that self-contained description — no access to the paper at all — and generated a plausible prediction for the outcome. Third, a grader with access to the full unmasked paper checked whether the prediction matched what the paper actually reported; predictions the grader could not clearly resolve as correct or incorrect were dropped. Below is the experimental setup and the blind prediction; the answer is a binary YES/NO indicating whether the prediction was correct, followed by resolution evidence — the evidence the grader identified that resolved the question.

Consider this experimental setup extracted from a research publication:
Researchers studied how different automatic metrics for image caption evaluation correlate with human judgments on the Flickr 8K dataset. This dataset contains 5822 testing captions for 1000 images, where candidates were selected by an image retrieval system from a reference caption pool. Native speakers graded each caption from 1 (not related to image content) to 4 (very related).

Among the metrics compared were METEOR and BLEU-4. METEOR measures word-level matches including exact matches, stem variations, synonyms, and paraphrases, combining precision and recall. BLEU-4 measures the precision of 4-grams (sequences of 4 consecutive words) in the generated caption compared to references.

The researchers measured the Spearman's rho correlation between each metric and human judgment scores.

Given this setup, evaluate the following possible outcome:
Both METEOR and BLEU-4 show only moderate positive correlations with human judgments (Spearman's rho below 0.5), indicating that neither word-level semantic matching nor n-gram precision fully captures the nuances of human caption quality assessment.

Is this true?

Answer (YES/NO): NO